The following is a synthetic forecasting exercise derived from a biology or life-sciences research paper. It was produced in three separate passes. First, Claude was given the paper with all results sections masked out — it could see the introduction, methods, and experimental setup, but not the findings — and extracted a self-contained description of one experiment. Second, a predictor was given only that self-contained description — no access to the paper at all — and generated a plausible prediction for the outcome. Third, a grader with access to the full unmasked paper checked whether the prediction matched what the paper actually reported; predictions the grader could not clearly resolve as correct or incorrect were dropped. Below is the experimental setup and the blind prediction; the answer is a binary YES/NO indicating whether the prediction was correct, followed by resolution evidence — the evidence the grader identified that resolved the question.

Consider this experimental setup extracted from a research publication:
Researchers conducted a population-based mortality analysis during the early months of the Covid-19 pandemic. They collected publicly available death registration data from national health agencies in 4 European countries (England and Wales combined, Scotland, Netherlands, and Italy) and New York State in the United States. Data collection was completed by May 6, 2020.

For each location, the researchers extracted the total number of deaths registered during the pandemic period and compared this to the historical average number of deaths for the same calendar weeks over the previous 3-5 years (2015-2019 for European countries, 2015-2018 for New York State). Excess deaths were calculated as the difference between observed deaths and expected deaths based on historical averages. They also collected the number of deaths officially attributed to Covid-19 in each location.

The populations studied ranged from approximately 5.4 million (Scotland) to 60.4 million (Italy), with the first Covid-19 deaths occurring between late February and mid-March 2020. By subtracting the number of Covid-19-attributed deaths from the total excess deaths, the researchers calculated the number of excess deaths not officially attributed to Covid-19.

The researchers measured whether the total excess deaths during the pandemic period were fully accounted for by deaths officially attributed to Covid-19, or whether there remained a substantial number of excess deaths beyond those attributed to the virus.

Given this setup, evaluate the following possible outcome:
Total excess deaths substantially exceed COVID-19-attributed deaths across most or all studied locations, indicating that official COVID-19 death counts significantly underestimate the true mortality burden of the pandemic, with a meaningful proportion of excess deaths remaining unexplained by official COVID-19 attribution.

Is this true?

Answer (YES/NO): YES